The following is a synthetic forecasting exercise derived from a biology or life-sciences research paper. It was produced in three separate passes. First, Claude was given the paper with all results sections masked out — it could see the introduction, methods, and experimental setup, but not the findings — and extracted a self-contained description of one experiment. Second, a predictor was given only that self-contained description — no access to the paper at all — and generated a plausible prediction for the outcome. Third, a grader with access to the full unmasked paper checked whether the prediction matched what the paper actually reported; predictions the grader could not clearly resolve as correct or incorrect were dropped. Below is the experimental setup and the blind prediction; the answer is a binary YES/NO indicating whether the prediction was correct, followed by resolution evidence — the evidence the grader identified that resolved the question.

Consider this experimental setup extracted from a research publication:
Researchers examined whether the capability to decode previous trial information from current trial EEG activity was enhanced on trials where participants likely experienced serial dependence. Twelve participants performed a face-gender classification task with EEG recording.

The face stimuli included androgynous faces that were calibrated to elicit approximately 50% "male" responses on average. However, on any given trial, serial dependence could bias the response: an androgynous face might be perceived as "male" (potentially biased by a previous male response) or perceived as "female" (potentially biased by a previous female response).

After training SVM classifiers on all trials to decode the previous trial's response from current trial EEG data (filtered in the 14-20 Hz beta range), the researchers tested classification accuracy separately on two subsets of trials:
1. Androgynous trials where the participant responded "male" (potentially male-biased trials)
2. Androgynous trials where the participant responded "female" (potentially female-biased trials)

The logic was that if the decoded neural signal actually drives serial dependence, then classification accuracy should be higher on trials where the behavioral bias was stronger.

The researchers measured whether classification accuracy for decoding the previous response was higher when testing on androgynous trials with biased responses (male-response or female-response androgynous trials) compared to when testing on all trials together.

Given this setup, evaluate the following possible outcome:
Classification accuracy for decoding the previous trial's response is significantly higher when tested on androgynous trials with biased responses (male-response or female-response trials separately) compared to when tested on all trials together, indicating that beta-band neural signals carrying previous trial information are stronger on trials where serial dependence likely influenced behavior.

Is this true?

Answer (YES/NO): NO